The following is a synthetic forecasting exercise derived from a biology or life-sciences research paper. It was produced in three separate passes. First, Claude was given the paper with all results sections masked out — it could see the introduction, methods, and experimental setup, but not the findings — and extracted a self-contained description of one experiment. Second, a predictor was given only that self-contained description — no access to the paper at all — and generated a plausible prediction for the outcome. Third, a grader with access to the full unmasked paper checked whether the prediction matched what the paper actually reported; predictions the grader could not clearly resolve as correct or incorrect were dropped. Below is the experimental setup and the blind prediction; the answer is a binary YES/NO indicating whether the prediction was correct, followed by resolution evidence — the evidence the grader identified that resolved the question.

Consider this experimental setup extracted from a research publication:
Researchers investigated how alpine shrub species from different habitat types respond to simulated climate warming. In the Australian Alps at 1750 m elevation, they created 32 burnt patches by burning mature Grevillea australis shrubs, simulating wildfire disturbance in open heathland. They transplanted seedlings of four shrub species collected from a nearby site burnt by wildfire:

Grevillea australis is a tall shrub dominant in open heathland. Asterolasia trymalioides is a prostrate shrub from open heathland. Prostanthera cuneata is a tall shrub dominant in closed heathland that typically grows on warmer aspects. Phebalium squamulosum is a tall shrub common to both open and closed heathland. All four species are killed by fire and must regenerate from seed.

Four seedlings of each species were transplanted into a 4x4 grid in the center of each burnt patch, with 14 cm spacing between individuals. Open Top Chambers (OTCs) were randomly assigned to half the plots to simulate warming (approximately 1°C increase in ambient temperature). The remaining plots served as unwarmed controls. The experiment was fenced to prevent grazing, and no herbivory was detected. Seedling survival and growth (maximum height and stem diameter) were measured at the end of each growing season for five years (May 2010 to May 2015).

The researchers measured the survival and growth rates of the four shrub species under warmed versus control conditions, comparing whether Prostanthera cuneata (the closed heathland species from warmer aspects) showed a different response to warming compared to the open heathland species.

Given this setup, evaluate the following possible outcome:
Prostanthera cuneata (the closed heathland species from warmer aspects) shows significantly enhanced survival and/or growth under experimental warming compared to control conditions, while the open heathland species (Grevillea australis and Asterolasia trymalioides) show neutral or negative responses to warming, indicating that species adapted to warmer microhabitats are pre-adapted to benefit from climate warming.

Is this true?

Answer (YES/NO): NO